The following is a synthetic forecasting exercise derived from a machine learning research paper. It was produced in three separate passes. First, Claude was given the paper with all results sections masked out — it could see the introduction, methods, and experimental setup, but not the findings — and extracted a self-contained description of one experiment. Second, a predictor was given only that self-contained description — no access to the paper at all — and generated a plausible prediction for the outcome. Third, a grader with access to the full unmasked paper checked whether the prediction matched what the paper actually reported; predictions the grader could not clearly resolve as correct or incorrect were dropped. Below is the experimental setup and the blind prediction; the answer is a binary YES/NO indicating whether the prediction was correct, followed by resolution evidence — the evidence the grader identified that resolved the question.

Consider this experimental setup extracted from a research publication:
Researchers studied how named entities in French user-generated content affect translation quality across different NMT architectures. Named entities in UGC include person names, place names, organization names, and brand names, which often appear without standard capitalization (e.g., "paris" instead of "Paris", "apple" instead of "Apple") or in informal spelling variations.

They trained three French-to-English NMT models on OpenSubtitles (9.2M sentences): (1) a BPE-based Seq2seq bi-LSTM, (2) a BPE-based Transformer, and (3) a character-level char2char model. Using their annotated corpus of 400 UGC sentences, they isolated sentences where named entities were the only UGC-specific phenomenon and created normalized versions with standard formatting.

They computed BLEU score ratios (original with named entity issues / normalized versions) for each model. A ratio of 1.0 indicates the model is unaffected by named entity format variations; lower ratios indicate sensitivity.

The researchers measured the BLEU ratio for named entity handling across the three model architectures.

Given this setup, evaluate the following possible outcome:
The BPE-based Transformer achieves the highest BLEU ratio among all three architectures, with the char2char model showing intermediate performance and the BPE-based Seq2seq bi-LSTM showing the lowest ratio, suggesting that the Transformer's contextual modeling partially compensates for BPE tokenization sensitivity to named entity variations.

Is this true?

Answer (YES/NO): YES